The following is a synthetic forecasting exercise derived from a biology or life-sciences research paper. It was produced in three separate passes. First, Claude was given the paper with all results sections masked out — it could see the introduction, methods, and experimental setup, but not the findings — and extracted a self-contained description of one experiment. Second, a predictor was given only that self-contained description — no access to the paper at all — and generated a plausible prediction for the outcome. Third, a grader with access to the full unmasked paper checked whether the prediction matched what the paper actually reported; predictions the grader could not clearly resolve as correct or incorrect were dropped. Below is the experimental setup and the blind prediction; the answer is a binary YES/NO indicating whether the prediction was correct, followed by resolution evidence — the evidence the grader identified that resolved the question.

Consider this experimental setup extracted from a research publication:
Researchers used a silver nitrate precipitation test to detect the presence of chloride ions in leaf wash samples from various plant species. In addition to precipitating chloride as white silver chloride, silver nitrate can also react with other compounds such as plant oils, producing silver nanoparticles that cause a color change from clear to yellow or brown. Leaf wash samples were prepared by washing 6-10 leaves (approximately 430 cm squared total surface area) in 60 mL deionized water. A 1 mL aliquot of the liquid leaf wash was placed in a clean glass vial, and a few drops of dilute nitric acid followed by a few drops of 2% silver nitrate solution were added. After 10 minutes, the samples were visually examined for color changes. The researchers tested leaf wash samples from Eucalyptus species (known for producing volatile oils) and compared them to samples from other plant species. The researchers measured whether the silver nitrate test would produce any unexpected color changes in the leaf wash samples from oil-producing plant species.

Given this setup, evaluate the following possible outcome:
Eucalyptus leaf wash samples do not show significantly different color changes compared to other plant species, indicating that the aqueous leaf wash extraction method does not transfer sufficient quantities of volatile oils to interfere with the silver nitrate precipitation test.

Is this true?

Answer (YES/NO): NO